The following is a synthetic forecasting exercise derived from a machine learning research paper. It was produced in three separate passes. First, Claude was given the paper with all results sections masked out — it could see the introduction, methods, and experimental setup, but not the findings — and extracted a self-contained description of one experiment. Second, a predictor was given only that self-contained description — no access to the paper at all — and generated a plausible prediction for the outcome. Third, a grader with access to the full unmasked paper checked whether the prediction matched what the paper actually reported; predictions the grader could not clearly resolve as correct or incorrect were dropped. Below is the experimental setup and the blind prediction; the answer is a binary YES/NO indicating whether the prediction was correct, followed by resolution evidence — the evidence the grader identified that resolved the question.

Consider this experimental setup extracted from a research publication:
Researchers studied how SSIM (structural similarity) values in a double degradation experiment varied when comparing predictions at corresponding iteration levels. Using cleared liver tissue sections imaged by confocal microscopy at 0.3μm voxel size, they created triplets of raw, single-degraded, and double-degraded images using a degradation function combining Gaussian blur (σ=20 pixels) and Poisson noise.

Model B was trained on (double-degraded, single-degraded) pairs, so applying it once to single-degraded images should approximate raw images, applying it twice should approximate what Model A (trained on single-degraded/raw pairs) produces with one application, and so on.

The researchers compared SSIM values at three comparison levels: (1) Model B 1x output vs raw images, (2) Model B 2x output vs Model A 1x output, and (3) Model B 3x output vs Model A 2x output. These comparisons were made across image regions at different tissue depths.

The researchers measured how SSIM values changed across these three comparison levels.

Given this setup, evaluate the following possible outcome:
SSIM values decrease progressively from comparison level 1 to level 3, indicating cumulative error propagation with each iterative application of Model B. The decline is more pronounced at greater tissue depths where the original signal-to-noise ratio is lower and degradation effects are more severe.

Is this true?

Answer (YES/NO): NO